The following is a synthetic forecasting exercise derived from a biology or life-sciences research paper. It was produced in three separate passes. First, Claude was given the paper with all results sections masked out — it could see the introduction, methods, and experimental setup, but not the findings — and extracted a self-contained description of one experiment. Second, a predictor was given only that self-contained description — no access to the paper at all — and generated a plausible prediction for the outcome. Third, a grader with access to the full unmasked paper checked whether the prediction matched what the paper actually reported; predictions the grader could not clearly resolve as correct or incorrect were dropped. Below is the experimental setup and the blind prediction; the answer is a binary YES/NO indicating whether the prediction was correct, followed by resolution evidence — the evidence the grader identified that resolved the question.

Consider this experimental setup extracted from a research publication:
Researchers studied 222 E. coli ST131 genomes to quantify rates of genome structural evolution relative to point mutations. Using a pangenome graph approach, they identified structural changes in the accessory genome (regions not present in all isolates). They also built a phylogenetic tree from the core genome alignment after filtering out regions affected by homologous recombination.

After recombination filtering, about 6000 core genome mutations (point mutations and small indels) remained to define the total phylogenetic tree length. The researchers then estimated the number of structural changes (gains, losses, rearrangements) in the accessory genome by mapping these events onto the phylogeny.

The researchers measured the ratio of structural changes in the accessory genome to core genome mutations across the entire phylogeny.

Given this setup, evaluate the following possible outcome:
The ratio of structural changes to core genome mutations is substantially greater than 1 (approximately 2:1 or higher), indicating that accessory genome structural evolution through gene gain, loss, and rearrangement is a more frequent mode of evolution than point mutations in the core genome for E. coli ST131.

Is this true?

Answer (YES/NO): NO